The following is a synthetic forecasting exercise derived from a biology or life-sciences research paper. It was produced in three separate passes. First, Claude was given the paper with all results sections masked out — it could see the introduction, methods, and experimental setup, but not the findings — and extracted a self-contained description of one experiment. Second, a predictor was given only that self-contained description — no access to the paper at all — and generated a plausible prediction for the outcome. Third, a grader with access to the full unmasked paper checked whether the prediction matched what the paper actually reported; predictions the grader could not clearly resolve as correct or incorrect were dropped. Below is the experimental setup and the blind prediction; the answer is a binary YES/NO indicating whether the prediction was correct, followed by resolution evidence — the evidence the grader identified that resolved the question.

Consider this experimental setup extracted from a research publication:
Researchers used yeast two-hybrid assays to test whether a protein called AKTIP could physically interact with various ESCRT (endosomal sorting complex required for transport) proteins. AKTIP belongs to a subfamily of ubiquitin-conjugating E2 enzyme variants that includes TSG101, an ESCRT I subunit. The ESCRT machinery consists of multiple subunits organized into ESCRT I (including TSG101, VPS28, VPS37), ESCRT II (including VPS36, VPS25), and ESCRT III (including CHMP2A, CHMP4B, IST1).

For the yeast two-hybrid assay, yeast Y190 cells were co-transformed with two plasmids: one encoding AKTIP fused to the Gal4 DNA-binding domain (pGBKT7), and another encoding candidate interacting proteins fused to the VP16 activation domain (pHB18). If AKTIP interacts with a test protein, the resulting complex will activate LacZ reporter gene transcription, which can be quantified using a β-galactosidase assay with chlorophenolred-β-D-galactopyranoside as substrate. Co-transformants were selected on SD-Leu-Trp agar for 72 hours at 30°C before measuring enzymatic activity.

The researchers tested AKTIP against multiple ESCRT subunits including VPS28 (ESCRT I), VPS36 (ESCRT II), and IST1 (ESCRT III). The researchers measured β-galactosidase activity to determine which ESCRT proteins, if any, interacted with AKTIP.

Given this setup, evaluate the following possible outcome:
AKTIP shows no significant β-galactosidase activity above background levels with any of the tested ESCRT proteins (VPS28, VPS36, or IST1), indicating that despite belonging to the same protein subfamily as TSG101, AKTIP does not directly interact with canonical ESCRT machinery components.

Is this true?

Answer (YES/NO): NO